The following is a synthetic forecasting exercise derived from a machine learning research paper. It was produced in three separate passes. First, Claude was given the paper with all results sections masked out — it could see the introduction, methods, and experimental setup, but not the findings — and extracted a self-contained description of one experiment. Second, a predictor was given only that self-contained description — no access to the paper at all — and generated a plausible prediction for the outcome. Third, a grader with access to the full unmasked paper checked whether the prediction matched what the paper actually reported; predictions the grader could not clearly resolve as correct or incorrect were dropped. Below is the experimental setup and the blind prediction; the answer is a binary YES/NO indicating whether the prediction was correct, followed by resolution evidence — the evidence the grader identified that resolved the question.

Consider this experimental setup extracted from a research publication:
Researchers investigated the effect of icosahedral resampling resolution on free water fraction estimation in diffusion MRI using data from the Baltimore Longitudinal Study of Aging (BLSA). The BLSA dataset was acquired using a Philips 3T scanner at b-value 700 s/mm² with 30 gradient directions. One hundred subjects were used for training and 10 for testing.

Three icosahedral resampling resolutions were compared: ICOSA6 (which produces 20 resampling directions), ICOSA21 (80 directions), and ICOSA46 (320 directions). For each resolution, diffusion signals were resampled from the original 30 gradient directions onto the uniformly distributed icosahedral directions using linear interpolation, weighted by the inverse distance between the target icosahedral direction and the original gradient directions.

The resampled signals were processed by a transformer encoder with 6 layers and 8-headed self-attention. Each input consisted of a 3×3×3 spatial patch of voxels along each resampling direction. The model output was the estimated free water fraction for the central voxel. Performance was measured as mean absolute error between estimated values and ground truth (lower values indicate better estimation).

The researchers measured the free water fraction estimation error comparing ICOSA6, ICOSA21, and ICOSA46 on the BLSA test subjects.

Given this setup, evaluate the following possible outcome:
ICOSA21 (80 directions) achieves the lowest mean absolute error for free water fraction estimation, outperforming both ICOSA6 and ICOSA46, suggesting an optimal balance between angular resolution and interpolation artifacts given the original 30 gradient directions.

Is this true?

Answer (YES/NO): NO